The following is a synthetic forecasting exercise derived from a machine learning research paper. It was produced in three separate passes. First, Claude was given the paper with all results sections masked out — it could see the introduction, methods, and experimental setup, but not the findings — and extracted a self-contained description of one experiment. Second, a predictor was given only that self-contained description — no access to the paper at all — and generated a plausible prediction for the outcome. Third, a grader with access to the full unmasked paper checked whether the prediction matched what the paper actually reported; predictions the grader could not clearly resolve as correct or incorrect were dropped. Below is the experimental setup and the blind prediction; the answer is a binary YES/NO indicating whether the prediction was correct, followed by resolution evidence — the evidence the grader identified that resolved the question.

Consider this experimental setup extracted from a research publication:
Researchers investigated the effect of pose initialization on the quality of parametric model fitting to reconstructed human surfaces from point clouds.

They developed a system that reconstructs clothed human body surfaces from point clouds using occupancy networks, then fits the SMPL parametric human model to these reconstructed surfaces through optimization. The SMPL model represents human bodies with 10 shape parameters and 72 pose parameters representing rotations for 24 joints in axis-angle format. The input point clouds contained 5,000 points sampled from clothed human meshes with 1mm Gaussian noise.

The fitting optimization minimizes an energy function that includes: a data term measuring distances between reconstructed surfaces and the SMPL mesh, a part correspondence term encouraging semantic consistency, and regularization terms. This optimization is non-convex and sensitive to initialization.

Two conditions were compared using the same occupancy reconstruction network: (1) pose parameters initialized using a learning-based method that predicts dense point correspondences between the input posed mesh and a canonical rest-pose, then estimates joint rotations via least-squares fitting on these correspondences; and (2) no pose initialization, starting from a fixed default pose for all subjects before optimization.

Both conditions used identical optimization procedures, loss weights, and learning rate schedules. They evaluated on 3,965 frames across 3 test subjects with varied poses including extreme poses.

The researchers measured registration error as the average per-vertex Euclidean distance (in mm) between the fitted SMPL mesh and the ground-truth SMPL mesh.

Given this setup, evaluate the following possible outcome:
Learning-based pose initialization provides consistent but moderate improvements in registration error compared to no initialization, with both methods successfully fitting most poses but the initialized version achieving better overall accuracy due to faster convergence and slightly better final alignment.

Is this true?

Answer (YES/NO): NO